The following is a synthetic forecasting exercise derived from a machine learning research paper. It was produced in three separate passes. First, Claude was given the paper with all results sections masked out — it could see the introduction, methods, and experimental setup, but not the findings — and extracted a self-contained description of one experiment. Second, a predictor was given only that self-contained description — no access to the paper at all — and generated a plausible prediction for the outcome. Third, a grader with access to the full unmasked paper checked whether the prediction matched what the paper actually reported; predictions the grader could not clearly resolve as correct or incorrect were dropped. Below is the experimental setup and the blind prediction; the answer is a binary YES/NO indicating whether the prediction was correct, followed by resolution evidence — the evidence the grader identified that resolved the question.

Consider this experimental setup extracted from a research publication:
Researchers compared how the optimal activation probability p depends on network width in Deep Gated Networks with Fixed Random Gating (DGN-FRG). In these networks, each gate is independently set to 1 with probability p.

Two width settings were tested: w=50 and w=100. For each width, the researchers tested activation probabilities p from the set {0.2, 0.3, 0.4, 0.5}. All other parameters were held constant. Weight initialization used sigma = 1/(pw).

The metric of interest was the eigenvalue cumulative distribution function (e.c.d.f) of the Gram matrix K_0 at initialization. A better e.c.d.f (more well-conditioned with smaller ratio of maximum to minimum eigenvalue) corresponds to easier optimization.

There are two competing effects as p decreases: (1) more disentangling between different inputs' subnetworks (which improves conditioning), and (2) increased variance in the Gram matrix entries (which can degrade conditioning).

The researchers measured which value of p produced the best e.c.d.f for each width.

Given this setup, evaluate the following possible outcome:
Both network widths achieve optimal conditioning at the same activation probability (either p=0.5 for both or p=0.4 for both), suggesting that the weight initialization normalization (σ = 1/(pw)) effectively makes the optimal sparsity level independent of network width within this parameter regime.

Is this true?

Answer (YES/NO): NO